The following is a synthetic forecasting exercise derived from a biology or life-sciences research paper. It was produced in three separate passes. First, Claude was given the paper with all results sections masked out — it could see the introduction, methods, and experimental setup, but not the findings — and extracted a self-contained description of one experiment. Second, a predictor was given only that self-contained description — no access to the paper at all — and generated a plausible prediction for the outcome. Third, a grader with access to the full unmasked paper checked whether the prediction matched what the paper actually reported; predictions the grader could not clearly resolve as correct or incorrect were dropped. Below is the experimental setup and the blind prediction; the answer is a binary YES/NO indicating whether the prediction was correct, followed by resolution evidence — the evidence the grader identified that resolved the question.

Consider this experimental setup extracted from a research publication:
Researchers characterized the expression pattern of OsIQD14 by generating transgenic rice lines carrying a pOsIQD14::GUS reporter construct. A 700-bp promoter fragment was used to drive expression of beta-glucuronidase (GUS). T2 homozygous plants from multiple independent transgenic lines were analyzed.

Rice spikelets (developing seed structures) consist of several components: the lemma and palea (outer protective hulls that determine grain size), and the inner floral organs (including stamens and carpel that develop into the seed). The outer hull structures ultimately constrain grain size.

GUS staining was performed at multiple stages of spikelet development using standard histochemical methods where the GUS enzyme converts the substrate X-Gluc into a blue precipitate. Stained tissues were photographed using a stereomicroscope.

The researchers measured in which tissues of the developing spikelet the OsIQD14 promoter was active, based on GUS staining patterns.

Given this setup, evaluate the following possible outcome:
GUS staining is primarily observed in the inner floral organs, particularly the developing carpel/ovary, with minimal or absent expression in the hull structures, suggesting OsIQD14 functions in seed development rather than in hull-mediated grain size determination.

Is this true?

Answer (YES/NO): NO